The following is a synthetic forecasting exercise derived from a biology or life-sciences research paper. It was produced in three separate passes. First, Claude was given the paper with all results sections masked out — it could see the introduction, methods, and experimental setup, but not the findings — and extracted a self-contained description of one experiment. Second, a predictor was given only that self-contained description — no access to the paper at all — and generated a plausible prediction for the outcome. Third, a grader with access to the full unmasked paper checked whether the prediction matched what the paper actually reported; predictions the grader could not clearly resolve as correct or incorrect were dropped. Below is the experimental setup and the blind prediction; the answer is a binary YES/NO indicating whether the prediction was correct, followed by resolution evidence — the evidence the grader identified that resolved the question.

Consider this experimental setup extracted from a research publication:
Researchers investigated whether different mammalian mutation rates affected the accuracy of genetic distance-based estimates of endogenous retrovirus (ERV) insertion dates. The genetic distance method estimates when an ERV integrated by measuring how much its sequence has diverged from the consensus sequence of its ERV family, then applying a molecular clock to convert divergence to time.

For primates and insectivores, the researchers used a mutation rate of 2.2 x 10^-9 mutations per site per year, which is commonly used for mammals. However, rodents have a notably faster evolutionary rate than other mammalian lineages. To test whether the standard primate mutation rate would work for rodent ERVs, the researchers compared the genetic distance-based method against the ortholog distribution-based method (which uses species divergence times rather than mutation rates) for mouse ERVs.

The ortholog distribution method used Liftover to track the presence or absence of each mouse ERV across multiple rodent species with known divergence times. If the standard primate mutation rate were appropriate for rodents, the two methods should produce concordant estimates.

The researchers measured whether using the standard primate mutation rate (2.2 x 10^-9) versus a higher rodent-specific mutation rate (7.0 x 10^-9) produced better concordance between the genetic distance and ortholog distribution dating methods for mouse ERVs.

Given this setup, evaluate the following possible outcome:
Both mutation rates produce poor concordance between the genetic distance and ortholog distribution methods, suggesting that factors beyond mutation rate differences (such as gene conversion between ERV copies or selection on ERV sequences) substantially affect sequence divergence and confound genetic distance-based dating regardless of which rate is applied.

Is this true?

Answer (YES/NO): NO